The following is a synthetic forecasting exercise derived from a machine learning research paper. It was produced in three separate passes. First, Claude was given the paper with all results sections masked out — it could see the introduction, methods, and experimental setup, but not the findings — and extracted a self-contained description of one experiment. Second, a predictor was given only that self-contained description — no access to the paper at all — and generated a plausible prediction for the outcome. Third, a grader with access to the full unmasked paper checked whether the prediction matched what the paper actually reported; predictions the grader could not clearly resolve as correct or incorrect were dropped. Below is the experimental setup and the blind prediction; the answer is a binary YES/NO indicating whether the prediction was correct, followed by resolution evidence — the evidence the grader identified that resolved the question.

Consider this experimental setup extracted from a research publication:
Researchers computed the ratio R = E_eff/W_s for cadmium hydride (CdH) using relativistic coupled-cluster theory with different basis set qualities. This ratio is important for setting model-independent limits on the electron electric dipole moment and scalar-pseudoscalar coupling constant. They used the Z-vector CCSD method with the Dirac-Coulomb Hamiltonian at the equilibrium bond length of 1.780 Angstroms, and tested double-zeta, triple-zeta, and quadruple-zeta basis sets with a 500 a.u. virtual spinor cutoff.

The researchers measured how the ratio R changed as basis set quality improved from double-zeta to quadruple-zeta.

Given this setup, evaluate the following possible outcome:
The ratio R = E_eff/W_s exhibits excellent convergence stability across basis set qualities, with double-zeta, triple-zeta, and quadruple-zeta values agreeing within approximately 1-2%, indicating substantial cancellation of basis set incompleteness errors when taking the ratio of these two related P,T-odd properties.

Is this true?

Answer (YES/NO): NO